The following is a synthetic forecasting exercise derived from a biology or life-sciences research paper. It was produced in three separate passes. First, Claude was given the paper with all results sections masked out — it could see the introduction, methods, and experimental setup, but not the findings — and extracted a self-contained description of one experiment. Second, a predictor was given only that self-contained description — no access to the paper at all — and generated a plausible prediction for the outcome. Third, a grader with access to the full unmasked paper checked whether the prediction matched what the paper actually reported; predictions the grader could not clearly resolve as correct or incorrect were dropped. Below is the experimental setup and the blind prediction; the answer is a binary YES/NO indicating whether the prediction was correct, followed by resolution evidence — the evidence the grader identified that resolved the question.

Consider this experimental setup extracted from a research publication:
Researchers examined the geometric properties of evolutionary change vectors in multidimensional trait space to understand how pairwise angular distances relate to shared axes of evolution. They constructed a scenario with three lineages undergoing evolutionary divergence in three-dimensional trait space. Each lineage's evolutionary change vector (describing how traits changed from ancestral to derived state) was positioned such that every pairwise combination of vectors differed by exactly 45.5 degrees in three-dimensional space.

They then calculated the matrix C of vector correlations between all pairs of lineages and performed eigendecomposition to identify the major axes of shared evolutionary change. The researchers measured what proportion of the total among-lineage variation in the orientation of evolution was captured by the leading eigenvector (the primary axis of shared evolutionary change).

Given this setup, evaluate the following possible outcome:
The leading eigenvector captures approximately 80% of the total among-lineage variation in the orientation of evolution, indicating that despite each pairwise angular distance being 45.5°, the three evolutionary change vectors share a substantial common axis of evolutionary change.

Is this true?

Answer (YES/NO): YES